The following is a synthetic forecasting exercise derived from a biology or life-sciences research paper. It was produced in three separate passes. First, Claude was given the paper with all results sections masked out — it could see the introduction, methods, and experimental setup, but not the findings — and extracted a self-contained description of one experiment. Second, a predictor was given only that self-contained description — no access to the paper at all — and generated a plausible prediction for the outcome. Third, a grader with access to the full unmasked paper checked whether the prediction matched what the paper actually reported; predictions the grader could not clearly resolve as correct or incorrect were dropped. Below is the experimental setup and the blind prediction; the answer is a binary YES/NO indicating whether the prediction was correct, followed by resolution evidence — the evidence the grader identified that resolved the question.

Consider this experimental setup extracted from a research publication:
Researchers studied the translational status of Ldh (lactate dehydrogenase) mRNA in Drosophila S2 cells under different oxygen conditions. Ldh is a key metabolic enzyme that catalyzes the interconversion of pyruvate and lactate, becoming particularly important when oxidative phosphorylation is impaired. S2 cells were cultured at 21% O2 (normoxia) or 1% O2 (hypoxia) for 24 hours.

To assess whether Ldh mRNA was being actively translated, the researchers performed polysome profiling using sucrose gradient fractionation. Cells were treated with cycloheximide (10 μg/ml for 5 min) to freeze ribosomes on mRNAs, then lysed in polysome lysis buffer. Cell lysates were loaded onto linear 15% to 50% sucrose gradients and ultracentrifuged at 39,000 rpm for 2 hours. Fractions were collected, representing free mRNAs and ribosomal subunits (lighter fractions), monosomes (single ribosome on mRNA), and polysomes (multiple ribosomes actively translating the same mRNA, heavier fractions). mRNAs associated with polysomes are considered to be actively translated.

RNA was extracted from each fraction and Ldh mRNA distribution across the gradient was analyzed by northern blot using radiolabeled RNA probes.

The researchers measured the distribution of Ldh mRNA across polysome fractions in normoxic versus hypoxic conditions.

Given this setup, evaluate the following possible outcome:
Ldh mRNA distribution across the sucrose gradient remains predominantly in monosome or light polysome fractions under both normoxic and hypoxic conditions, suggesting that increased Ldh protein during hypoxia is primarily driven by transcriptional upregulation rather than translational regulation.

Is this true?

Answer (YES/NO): NO